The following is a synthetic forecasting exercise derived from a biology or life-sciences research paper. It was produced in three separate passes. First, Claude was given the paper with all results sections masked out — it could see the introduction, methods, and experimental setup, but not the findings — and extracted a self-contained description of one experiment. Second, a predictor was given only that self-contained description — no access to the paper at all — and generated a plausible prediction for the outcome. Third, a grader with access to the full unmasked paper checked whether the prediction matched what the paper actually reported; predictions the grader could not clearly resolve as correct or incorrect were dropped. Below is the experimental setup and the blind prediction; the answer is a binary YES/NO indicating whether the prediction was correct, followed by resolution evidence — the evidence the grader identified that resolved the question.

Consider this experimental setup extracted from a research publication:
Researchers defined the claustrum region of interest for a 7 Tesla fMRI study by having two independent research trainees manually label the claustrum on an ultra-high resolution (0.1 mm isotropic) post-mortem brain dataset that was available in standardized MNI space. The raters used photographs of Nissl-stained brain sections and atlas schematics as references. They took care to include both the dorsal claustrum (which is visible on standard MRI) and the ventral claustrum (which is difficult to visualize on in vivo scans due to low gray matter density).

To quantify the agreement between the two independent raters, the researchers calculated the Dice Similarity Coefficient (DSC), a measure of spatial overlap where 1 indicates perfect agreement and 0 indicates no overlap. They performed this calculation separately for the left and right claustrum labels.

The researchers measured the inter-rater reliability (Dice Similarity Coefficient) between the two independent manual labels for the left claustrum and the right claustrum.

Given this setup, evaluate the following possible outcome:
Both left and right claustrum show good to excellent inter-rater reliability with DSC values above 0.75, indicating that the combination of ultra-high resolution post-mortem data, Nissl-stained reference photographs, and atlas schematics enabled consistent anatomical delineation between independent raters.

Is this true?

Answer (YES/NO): NO